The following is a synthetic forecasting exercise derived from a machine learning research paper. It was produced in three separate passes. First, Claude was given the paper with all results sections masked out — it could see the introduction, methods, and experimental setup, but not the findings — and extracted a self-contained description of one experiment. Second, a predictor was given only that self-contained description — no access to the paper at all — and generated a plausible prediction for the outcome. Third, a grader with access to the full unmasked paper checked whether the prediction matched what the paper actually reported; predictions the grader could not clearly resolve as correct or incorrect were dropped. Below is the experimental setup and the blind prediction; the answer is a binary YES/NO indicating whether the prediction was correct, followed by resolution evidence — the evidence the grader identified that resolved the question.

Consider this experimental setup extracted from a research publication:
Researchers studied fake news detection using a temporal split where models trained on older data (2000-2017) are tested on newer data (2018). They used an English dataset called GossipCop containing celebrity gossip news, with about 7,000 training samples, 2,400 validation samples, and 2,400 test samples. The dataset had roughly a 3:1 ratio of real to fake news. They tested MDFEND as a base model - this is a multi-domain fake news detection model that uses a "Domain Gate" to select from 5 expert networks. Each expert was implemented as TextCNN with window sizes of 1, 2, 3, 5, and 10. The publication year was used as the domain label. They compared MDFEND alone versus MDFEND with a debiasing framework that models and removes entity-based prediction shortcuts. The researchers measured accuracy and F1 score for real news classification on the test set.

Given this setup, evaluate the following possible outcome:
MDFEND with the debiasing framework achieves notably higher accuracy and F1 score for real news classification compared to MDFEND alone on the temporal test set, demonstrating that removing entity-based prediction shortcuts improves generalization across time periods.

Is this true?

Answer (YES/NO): NO